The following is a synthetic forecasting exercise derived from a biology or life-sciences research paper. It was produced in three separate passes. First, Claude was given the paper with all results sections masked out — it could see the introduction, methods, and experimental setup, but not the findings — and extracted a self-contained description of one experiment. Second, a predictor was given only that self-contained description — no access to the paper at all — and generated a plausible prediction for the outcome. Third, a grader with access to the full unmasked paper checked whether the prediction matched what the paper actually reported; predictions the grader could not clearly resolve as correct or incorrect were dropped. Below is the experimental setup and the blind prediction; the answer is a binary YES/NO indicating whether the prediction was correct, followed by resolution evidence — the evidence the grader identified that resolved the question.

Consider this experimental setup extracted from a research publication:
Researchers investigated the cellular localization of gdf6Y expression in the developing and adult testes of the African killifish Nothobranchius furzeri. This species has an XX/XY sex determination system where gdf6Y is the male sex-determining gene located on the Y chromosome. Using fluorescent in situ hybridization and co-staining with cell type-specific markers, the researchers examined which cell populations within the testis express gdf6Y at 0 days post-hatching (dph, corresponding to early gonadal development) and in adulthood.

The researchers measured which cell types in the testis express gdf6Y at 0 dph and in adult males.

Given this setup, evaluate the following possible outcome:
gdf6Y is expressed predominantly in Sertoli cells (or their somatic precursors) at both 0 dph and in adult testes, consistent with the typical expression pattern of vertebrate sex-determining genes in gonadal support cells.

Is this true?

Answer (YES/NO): YES